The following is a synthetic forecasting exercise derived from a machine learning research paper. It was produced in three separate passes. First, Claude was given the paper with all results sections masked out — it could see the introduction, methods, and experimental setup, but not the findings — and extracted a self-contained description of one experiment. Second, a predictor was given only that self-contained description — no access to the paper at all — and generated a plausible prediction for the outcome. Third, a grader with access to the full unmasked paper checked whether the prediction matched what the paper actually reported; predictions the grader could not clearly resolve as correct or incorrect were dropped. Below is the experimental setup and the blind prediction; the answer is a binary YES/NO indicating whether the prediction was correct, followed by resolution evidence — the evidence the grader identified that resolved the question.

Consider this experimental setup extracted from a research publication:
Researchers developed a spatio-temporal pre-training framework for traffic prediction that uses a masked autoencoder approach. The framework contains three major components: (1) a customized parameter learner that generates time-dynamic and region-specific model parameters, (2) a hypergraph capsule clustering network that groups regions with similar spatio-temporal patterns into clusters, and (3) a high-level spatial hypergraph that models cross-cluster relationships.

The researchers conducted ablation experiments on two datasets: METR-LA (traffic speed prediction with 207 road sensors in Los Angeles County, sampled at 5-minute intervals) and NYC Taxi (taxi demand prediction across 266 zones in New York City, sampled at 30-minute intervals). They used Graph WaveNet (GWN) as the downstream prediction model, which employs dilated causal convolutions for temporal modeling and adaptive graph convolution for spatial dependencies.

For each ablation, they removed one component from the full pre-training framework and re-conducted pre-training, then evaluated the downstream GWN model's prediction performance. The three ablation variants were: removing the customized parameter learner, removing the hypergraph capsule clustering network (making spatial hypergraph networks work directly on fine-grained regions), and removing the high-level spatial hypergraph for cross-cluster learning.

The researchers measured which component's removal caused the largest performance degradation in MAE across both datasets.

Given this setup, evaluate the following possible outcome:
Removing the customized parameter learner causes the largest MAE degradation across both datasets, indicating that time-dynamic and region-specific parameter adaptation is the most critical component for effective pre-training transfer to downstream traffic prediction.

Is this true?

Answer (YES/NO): NO